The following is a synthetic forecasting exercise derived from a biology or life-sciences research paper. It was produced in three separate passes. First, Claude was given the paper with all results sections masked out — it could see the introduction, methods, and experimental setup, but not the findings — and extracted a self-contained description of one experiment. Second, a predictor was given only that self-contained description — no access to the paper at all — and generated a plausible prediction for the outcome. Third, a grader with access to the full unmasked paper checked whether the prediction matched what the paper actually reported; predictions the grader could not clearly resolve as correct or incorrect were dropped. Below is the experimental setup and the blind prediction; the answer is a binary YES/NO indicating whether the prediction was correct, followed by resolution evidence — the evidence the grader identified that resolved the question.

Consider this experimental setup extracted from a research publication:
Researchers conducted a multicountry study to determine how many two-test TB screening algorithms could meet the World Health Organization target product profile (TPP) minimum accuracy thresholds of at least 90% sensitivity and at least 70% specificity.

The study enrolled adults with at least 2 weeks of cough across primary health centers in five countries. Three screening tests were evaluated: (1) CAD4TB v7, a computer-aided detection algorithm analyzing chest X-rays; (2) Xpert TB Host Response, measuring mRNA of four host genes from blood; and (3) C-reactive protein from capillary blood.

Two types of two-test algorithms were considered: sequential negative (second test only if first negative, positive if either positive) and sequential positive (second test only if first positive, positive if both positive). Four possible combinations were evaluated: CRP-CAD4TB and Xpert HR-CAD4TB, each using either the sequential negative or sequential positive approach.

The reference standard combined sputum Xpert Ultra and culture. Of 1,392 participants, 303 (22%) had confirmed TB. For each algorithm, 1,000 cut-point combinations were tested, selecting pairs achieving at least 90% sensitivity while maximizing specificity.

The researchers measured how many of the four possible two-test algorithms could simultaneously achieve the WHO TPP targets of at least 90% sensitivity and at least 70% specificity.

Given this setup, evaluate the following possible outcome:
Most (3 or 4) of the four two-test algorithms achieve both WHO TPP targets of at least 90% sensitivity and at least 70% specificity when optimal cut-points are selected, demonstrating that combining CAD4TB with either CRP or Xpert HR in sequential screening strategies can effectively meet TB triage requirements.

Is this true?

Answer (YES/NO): YES